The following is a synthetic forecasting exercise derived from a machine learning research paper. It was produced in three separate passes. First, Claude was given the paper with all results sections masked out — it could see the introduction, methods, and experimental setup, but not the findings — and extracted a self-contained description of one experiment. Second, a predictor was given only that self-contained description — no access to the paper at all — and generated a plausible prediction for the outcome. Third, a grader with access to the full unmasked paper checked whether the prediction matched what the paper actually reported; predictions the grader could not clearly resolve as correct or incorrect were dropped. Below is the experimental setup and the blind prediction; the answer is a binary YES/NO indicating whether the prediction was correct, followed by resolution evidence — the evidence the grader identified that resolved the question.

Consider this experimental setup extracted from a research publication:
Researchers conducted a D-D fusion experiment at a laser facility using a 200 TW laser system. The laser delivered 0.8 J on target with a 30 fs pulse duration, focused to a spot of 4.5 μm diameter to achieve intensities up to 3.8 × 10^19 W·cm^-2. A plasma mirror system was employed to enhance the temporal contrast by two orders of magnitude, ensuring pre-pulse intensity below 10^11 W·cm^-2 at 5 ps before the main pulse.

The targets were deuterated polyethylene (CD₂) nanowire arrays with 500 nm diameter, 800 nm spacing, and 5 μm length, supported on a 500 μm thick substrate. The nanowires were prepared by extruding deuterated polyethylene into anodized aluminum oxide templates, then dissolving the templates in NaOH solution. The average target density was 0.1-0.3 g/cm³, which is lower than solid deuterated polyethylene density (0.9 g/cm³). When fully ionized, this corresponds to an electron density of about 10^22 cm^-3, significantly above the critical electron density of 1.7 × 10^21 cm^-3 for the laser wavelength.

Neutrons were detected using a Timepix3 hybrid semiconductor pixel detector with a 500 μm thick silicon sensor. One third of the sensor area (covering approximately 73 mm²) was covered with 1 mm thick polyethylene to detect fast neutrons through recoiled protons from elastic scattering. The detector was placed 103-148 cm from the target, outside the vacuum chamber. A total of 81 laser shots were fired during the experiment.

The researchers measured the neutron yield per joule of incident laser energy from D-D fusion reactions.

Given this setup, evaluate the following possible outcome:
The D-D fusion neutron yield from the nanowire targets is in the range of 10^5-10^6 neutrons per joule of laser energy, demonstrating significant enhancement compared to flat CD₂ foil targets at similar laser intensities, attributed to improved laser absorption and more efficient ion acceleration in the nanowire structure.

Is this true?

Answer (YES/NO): NO